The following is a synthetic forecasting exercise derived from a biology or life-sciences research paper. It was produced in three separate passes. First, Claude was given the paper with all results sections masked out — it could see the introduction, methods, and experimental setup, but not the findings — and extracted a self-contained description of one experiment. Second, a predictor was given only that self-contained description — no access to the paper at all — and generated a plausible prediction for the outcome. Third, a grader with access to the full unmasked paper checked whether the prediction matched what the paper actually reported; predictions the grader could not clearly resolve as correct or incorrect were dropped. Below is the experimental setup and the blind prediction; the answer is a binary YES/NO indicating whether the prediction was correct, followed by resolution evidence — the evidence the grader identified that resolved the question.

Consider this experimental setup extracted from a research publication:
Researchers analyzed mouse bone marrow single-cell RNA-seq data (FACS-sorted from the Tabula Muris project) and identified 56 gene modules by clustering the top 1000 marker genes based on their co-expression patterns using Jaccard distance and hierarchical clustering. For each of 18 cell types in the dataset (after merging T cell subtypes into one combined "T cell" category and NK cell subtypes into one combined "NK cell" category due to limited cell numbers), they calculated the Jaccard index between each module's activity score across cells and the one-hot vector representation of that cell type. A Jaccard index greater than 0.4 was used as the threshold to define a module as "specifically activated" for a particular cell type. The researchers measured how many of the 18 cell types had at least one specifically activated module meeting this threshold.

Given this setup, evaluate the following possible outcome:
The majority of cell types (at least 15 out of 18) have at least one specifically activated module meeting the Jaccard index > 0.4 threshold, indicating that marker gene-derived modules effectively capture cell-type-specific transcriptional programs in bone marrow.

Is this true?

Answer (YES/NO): NO